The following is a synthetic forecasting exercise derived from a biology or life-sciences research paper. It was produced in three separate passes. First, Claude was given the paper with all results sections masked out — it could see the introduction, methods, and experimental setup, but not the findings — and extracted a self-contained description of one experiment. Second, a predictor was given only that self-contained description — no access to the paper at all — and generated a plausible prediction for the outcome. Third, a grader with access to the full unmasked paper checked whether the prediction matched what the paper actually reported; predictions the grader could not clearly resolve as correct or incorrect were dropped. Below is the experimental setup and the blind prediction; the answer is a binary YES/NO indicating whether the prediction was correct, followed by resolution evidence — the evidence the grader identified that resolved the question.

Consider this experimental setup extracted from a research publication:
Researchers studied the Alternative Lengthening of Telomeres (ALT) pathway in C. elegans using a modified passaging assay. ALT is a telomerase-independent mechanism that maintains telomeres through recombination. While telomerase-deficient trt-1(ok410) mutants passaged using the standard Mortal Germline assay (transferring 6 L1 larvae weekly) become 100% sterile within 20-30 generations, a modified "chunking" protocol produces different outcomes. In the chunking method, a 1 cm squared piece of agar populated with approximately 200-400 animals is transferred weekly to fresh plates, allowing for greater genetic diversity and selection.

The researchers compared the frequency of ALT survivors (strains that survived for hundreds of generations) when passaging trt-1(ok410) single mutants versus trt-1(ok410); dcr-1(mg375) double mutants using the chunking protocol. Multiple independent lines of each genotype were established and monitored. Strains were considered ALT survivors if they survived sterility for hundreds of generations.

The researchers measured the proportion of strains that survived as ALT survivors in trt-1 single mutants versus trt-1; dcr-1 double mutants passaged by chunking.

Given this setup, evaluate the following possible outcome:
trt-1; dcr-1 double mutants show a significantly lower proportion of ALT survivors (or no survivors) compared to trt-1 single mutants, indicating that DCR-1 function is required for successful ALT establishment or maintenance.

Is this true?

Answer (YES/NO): NO